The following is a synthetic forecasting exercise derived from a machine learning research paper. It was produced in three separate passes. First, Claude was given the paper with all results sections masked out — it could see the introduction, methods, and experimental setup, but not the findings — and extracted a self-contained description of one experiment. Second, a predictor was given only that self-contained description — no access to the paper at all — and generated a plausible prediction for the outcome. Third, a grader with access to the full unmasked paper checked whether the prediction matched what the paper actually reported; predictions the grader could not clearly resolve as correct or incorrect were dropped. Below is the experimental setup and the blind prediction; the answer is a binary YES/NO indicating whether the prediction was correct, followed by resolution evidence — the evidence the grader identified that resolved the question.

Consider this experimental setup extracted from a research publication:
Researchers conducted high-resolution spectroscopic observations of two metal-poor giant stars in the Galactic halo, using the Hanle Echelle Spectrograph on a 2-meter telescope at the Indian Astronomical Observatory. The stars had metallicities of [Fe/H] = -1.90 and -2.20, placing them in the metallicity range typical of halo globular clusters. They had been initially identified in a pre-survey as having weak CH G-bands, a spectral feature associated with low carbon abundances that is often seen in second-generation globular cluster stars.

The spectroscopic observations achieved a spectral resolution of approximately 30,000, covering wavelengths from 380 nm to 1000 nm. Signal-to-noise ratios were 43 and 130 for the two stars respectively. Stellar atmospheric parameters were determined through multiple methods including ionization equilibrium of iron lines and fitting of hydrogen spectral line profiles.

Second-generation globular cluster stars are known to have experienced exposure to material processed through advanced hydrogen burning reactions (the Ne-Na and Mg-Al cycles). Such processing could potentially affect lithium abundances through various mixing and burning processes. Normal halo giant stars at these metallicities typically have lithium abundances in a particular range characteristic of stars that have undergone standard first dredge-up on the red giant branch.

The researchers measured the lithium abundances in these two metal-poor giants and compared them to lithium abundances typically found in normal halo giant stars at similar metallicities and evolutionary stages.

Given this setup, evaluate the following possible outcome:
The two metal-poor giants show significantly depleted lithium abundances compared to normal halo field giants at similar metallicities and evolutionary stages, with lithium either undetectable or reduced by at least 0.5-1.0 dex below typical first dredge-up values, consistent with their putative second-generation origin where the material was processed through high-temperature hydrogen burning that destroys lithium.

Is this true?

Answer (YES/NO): NO